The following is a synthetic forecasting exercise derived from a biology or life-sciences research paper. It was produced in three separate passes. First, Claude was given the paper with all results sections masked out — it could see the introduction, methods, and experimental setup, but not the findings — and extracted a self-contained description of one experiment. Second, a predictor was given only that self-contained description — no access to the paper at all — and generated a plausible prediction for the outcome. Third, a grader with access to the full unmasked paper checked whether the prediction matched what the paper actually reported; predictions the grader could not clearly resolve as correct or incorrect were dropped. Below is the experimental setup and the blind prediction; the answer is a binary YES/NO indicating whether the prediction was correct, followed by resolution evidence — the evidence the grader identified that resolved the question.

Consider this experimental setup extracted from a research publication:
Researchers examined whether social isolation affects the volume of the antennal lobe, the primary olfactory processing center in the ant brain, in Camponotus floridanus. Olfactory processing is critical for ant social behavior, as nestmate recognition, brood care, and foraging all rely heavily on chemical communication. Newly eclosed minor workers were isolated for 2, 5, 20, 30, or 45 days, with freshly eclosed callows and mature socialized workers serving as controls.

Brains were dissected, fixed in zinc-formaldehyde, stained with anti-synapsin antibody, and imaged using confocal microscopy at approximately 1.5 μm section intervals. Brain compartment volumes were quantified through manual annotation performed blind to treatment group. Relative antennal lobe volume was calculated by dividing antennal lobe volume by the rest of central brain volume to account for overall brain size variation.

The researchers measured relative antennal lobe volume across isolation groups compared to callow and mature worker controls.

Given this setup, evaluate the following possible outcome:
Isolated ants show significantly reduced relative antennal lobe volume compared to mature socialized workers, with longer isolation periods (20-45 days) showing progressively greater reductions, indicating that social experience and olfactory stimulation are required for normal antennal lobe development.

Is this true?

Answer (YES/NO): NO